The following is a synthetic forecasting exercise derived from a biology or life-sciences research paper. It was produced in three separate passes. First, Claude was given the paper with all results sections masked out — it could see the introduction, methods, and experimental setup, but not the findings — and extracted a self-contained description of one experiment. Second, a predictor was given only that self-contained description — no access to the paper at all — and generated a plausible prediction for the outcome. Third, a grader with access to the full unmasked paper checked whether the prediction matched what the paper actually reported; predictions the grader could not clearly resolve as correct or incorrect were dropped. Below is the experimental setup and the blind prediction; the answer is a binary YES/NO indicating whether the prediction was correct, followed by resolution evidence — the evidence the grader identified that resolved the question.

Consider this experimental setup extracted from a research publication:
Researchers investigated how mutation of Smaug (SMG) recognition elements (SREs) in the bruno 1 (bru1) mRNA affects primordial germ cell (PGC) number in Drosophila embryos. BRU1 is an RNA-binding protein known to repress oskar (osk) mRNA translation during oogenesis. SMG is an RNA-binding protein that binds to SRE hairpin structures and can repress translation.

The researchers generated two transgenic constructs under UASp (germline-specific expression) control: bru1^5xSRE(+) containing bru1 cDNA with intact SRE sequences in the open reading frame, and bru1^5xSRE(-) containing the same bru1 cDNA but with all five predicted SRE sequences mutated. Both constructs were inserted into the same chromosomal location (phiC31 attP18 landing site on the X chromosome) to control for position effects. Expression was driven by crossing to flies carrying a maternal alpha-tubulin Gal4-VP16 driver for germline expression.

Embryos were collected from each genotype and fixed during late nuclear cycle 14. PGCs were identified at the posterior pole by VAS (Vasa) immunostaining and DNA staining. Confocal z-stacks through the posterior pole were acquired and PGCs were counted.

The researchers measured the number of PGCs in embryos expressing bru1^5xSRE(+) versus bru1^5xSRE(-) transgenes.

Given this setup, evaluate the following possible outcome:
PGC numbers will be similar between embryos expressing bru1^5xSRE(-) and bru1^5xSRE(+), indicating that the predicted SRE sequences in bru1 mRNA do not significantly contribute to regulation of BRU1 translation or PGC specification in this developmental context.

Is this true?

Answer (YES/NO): NO